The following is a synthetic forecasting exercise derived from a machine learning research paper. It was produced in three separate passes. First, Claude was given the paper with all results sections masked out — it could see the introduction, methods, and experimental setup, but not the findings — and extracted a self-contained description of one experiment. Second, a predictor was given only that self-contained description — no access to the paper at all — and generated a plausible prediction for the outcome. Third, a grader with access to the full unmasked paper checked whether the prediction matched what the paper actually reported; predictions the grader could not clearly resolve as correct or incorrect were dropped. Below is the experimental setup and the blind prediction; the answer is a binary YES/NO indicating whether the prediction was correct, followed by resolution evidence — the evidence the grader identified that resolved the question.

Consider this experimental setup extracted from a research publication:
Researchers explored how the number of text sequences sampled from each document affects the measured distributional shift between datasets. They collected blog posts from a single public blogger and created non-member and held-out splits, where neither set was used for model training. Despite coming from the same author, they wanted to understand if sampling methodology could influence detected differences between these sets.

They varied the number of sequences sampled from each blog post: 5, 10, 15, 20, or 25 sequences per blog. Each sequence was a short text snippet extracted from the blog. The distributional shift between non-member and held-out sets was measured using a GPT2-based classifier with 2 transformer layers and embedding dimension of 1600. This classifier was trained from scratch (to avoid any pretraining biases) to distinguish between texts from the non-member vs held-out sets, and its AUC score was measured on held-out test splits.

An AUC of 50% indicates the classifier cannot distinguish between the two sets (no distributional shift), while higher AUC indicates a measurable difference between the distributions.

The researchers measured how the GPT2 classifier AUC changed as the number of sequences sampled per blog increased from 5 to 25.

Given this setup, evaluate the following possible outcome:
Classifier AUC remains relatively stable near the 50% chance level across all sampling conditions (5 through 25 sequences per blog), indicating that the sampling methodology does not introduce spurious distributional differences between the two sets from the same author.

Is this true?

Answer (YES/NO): NO